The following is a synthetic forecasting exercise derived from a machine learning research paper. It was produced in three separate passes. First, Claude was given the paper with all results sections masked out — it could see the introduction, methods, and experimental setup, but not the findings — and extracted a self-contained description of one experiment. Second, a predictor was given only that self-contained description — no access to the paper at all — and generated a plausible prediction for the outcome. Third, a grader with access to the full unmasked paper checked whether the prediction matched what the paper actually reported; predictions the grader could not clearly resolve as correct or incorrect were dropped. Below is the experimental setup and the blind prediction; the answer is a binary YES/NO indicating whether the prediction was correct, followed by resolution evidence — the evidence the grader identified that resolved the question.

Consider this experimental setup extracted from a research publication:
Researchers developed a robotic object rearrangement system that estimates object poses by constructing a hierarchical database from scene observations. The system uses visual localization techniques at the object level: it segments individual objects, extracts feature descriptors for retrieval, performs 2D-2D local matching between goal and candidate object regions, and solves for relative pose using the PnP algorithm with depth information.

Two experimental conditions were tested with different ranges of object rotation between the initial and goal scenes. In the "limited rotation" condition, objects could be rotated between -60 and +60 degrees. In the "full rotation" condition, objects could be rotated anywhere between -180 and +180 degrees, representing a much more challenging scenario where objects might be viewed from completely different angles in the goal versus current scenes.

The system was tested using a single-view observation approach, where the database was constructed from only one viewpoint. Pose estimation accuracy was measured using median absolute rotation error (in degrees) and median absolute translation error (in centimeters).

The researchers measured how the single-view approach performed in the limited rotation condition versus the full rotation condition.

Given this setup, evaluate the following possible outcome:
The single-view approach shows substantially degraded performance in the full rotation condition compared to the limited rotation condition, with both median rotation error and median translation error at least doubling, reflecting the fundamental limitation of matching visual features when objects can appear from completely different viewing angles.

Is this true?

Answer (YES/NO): YES